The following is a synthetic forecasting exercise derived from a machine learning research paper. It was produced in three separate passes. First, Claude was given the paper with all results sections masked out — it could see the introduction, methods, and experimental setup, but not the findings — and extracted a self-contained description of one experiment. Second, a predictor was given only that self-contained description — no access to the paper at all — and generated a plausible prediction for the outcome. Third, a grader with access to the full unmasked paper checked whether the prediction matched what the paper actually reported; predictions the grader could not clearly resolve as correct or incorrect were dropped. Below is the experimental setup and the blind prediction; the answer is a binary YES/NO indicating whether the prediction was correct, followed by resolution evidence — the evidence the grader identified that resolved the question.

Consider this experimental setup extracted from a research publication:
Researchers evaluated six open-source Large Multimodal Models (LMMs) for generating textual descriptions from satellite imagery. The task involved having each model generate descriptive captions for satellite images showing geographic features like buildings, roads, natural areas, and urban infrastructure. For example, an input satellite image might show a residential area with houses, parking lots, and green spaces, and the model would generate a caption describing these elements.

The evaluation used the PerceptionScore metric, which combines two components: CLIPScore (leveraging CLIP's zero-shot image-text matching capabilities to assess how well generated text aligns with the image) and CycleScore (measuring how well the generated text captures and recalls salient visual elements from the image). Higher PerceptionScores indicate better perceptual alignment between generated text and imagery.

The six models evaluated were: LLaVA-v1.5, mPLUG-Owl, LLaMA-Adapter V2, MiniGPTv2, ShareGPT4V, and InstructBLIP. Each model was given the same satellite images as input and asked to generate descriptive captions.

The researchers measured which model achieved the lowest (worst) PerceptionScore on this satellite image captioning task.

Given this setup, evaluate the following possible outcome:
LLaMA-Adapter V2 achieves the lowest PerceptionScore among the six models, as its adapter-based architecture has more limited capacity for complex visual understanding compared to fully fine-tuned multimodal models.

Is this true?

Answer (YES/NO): NO